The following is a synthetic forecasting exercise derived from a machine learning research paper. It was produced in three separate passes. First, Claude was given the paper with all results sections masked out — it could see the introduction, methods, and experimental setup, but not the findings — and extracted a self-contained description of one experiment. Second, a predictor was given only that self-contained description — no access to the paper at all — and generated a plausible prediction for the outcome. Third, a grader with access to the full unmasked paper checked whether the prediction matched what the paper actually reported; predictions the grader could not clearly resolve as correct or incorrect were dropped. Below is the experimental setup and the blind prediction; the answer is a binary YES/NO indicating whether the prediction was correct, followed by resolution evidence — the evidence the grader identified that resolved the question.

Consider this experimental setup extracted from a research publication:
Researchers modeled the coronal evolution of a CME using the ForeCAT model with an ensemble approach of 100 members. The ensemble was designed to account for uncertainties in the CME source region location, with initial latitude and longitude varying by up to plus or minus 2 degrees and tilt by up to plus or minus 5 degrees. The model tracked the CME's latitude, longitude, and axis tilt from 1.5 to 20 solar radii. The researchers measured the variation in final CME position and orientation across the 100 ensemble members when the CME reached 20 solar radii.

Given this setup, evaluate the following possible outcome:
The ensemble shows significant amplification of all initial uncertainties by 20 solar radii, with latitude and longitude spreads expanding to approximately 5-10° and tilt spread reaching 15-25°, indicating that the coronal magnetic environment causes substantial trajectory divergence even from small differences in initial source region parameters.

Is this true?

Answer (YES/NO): NO